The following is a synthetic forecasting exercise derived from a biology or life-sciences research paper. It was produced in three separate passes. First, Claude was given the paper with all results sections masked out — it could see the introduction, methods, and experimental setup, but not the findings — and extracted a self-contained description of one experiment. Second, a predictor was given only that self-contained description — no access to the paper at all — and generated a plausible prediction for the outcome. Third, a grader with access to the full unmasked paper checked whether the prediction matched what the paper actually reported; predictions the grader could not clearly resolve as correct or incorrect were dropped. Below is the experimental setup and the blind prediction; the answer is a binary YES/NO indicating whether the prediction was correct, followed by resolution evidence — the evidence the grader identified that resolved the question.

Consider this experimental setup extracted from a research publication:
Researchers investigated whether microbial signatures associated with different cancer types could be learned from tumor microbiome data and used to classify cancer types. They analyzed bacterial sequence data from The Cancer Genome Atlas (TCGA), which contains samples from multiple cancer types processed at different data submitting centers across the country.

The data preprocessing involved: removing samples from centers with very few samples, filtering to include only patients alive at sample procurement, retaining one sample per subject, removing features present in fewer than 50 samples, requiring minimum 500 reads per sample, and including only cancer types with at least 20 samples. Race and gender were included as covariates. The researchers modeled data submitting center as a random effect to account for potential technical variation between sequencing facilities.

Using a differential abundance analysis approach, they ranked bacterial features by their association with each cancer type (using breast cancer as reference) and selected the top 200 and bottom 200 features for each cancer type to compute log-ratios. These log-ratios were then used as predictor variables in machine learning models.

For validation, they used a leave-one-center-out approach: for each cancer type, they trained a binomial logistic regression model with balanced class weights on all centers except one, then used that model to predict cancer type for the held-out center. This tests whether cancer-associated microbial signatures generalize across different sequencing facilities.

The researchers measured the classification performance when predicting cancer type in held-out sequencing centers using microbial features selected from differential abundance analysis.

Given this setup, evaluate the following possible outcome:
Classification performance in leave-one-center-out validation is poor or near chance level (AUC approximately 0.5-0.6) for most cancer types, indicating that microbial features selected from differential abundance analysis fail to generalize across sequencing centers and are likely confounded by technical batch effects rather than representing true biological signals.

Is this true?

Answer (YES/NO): NO